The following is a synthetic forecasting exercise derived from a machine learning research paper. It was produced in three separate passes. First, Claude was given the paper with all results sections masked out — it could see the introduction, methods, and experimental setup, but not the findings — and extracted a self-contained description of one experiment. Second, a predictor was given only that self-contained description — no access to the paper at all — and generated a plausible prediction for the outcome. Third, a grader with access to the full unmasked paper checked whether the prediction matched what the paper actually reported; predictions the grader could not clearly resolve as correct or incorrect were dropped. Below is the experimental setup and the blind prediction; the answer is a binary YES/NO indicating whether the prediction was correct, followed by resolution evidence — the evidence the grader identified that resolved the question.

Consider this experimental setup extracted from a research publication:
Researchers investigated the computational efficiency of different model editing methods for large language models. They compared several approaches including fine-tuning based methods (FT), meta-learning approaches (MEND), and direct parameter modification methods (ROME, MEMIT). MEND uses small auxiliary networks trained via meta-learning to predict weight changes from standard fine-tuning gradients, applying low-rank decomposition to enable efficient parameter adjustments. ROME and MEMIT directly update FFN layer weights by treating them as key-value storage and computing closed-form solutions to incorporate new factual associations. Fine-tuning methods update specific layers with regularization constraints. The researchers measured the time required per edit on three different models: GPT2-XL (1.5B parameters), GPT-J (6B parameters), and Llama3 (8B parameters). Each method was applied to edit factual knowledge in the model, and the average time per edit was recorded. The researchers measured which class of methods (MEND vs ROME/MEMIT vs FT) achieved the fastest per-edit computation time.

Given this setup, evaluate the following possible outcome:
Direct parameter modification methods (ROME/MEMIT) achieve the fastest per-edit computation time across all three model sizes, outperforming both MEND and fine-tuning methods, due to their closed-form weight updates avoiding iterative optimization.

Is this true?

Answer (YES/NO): NO